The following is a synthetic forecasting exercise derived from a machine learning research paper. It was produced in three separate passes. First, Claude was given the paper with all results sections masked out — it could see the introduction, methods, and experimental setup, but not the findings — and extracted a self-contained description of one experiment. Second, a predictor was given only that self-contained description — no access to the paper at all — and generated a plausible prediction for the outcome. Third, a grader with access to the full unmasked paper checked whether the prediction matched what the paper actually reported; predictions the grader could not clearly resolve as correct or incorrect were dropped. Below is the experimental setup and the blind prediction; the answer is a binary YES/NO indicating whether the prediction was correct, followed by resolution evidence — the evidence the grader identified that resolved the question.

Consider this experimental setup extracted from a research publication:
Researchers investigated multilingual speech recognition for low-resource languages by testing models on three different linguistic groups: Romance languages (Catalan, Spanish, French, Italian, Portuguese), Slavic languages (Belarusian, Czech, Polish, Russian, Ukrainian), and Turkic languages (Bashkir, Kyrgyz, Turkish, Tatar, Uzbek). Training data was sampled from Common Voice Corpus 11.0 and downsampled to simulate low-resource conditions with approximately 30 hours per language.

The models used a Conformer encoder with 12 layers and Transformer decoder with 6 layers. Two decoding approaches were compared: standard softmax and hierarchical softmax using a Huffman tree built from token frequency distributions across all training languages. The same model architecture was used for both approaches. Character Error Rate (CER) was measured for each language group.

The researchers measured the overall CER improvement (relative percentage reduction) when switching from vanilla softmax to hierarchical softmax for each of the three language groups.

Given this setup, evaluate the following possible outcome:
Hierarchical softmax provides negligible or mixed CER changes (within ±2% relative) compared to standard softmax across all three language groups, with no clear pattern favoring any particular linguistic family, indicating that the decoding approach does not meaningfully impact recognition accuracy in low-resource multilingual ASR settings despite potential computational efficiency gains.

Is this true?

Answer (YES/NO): NO